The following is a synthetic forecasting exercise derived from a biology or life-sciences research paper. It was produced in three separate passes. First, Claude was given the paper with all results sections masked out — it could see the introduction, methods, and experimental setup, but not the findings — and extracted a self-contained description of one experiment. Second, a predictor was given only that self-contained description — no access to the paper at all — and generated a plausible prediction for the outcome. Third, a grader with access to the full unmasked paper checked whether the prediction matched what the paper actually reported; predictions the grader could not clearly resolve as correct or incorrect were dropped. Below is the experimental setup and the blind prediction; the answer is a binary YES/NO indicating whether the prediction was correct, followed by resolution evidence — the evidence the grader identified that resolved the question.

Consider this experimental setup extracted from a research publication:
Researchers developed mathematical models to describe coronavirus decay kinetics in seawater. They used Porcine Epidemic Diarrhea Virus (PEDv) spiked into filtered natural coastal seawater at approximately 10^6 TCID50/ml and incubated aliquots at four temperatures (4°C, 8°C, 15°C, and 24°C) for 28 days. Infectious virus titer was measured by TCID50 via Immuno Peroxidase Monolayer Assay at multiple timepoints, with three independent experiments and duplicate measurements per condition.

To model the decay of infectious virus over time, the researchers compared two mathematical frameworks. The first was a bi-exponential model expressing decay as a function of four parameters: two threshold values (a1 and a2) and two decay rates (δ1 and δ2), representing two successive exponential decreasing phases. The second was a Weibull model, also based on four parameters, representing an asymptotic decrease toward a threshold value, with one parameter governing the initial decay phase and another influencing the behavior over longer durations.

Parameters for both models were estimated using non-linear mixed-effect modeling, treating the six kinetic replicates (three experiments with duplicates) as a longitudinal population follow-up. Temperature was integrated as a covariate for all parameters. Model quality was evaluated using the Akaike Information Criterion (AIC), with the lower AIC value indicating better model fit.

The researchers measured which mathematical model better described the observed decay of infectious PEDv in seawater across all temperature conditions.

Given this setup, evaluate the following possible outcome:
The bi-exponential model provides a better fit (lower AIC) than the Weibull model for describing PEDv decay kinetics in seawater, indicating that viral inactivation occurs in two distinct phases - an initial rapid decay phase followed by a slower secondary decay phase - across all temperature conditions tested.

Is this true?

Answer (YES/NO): NO